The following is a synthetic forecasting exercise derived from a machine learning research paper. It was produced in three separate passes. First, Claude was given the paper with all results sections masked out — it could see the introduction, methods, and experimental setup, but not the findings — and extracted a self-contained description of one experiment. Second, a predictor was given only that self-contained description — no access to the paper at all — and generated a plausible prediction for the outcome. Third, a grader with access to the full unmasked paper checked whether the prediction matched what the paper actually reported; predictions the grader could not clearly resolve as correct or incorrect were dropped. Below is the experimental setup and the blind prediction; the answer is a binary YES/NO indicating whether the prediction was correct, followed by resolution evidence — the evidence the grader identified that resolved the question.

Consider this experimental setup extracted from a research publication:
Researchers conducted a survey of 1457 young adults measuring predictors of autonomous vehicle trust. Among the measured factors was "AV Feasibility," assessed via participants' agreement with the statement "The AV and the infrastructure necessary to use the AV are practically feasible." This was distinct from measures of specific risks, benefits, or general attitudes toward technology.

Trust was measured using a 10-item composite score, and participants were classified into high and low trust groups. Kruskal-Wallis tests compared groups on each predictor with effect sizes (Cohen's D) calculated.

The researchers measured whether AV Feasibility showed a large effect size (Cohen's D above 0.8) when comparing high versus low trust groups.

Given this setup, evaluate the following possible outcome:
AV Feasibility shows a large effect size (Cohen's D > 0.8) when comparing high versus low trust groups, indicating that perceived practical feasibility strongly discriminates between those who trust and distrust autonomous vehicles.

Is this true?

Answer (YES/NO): YES